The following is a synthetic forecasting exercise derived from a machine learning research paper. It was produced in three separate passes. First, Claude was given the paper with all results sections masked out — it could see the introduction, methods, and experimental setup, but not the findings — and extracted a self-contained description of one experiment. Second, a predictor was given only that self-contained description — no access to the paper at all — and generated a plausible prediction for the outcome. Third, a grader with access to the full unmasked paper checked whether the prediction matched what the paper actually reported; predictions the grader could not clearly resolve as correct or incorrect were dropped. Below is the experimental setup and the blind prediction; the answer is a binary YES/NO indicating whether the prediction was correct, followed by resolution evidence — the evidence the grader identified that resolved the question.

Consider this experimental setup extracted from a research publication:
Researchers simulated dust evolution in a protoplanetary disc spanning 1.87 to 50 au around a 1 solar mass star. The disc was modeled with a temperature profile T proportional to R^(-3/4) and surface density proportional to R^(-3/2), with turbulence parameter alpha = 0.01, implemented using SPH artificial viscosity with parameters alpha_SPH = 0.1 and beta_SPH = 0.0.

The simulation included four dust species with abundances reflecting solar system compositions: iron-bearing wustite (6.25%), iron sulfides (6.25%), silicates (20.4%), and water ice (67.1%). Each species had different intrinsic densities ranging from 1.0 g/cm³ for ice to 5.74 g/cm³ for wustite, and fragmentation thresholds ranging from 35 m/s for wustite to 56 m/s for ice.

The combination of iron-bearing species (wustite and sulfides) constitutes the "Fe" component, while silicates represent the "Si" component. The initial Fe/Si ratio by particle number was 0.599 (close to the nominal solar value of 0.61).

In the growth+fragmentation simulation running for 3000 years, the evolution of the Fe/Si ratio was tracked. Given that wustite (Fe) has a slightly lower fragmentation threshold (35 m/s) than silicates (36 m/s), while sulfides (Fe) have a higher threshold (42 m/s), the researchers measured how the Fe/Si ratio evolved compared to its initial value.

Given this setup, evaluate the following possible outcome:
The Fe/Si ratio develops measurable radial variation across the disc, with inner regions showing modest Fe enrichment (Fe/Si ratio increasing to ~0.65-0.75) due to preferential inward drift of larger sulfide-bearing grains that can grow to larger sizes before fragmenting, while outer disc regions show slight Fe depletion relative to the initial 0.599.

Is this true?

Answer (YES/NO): NO